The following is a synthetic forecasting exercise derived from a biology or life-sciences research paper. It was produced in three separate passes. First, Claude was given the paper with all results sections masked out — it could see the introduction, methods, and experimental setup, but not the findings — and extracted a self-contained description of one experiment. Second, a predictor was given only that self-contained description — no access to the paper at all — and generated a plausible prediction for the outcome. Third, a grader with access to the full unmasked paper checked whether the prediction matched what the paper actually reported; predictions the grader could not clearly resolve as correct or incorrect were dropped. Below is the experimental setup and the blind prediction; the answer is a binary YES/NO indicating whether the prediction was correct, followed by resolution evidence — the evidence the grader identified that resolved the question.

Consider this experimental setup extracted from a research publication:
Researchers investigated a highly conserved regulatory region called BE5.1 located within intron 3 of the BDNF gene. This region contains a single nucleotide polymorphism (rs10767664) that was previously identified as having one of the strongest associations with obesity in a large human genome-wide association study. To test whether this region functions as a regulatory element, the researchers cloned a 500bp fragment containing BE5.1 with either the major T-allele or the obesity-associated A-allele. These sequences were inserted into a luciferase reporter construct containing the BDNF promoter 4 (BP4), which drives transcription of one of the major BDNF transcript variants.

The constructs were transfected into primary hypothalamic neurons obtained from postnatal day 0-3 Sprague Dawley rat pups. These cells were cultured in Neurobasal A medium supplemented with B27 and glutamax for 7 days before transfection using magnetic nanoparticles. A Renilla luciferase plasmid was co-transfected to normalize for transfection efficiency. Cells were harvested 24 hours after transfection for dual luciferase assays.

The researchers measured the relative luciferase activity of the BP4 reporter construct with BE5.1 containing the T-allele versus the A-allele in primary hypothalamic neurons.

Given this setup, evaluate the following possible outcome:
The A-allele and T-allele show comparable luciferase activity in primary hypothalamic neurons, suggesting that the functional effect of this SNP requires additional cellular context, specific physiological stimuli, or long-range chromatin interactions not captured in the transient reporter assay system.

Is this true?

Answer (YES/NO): NO